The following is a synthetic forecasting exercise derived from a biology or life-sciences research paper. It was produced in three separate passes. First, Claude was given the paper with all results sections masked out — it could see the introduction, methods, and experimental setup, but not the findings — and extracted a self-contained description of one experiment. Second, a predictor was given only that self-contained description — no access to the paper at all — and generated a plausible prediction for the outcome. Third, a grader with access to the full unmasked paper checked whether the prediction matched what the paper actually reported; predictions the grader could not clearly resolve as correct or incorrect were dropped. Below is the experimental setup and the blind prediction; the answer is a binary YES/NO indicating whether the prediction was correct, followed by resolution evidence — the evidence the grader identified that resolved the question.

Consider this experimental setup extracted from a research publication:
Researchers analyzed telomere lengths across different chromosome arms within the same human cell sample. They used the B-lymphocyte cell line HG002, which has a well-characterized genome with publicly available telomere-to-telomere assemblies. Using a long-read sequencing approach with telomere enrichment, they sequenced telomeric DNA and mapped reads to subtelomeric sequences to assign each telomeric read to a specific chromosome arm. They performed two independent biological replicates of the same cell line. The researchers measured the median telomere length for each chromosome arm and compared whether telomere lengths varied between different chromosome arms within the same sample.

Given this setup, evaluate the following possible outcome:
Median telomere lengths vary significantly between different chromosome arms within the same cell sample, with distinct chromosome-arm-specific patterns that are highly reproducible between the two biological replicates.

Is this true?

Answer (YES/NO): YES